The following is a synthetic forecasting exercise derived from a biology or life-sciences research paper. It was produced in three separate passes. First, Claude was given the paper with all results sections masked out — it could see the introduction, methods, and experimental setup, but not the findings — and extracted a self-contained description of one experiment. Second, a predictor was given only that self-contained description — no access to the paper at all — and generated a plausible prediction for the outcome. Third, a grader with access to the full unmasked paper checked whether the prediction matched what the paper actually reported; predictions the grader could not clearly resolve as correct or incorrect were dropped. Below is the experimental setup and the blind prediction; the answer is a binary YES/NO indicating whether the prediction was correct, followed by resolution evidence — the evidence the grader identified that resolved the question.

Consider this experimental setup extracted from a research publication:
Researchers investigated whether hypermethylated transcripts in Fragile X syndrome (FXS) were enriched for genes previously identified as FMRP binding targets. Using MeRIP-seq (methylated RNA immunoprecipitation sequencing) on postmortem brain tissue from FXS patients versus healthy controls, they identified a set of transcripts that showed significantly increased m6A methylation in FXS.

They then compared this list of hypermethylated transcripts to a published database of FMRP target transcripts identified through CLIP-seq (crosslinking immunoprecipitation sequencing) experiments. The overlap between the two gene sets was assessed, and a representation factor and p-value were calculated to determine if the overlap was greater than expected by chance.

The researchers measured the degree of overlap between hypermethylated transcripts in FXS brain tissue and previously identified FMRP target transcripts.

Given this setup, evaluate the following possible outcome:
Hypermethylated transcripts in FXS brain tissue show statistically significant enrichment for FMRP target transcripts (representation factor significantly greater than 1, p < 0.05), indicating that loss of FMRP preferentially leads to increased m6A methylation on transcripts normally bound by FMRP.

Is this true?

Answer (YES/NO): YES